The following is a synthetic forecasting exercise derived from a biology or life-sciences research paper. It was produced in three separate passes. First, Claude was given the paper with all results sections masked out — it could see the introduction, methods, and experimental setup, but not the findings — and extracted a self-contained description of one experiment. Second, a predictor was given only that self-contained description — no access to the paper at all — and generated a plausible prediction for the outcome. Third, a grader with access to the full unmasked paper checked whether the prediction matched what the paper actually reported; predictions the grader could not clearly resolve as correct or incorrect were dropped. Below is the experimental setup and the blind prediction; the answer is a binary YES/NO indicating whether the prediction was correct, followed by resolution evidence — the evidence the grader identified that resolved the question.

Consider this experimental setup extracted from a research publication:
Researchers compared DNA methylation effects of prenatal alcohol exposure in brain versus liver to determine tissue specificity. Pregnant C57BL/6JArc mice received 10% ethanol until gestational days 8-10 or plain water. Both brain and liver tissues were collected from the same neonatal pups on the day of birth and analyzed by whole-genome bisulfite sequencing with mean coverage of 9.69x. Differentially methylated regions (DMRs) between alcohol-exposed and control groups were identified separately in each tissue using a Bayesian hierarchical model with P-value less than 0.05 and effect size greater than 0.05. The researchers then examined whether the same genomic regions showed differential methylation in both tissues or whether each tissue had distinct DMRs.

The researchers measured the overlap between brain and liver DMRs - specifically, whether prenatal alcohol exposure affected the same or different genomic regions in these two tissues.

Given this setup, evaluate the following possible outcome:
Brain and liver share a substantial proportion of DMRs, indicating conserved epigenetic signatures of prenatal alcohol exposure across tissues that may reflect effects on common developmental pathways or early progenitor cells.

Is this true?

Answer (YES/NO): NO